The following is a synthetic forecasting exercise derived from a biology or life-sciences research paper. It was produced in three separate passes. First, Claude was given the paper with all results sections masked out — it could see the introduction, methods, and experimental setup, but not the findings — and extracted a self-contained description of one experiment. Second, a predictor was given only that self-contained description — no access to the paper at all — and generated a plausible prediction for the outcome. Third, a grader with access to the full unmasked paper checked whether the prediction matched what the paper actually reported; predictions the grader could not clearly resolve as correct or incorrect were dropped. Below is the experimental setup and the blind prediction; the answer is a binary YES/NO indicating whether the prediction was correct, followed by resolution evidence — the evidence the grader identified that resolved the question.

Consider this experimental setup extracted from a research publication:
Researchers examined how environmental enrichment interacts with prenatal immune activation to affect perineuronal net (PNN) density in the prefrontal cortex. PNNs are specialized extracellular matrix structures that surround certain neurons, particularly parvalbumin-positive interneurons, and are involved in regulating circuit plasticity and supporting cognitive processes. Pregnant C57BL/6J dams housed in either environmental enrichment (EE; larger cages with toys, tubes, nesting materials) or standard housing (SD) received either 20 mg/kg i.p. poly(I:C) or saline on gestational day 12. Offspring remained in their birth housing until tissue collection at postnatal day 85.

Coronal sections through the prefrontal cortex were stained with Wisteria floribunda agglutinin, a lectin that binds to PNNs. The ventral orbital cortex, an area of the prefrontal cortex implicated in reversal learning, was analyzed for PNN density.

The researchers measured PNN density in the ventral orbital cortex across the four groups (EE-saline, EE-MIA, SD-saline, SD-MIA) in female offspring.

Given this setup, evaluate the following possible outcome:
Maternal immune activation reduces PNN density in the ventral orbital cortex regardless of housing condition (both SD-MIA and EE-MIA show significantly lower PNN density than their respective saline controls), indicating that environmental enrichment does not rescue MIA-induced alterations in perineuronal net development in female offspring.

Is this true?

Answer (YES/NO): NO